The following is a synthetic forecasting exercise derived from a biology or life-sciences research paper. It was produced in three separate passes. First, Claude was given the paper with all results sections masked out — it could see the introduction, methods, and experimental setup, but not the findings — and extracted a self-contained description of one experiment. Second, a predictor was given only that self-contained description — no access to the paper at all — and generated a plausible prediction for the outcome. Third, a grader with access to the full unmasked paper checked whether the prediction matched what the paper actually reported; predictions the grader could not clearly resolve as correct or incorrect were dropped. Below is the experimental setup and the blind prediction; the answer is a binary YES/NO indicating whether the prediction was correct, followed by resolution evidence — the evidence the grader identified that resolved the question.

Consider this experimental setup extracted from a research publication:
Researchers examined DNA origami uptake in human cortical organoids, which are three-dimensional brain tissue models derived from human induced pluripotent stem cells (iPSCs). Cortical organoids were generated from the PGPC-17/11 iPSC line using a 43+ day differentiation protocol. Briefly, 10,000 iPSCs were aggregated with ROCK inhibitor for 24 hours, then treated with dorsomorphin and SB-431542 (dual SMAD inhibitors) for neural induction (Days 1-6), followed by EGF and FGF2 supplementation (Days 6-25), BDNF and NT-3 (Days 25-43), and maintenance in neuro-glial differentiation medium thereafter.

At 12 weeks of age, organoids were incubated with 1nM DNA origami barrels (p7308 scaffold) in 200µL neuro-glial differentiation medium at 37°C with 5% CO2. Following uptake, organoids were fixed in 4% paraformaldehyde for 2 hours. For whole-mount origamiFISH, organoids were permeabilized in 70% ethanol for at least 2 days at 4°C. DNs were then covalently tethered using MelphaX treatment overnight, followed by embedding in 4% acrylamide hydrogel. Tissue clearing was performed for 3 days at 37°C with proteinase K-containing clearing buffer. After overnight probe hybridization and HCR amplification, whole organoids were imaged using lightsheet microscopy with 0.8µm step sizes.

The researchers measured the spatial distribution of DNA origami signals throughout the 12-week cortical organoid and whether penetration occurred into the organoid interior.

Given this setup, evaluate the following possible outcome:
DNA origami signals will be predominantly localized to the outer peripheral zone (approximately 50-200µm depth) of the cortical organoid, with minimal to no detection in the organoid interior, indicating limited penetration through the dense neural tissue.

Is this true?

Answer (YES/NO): YES